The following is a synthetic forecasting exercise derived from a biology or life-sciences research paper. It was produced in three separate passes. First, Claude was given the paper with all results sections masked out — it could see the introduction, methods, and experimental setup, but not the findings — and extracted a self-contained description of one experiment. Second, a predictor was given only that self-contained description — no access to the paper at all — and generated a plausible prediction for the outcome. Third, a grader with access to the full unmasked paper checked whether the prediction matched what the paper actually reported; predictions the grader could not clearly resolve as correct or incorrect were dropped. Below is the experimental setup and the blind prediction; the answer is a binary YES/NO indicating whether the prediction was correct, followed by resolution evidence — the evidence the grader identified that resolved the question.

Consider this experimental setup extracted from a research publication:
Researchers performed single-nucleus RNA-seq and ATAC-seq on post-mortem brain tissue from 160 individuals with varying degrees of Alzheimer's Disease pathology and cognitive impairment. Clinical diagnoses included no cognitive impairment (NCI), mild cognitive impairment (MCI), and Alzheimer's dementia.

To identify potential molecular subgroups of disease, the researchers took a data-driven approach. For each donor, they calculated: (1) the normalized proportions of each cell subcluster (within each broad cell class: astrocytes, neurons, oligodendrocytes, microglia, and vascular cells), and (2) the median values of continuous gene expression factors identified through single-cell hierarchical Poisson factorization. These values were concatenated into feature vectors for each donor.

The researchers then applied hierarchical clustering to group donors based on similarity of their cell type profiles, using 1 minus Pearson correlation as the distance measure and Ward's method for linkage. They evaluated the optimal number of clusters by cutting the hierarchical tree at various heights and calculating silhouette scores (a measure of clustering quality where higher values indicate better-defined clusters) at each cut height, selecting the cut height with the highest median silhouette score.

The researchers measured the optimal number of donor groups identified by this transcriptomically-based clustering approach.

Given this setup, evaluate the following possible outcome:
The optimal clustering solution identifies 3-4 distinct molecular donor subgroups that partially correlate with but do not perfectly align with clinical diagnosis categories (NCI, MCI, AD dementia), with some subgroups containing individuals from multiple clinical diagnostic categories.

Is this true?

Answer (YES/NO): NO